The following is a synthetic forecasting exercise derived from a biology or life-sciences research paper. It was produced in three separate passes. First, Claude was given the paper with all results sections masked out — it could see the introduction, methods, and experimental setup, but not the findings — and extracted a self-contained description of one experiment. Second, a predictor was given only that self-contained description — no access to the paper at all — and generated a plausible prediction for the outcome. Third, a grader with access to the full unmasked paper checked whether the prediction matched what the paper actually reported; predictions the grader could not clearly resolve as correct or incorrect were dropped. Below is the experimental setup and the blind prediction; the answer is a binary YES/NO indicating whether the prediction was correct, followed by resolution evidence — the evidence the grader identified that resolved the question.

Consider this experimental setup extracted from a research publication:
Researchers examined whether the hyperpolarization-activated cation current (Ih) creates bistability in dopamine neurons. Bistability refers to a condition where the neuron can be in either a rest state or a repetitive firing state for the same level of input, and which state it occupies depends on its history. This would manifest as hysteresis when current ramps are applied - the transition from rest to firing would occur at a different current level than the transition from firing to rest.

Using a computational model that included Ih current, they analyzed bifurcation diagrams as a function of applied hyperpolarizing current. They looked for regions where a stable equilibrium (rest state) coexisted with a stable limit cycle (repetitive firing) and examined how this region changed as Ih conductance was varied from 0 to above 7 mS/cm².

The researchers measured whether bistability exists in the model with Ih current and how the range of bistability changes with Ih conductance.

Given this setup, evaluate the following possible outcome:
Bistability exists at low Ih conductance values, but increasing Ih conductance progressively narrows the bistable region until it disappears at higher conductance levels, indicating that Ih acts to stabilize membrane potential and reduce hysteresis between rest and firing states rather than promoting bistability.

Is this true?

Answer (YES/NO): NO